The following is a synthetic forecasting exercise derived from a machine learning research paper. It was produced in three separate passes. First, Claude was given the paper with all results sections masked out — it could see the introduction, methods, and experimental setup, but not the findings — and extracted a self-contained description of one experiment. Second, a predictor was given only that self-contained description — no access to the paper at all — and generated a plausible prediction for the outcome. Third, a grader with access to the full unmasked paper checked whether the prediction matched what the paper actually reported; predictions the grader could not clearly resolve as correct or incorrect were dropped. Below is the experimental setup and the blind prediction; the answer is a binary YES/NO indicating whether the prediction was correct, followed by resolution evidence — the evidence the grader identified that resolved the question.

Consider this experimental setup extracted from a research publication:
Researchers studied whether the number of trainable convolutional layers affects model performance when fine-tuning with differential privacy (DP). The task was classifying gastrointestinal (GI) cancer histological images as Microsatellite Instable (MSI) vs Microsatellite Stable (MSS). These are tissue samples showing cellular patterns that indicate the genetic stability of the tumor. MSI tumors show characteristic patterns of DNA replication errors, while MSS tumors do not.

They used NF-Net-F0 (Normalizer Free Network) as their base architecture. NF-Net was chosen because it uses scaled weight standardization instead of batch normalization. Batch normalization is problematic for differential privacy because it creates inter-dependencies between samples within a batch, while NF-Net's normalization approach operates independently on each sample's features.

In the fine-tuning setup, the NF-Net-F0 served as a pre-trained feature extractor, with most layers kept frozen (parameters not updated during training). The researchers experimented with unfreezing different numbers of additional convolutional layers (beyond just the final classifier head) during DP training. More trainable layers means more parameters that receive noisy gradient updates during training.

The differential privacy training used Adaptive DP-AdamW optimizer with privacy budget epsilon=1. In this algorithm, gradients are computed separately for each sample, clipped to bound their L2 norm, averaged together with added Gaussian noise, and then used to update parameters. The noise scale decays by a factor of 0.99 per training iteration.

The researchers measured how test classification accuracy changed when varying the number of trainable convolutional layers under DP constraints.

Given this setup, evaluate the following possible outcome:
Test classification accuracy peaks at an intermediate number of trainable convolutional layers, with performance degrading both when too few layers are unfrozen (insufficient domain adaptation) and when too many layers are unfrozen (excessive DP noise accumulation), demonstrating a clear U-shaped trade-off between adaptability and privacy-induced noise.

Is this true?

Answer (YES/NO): NO